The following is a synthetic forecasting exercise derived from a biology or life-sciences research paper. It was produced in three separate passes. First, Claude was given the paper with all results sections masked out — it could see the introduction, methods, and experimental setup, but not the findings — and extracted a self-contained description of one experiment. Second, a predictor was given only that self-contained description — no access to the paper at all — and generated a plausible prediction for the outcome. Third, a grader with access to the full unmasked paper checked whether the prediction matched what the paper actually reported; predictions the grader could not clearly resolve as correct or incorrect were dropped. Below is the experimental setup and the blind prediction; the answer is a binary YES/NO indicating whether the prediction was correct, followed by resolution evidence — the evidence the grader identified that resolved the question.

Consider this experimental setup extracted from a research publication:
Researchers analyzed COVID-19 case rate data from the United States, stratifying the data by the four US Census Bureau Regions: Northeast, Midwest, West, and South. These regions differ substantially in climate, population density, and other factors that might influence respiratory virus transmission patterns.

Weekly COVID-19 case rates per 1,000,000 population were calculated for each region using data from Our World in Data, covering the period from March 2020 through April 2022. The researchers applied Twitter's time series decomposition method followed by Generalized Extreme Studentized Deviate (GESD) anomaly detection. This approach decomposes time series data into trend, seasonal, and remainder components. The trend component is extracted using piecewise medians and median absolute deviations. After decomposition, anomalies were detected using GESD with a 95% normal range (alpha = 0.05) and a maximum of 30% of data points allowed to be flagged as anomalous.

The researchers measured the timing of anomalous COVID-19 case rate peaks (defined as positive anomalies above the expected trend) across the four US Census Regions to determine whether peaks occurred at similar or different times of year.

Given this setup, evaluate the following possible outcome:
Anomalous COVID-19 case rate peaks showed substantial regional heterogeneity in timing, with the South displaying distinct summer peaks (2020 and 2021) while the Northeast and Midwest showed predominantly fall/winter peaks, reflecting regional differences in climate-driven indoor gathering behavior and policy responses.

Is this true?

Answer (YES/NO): NO